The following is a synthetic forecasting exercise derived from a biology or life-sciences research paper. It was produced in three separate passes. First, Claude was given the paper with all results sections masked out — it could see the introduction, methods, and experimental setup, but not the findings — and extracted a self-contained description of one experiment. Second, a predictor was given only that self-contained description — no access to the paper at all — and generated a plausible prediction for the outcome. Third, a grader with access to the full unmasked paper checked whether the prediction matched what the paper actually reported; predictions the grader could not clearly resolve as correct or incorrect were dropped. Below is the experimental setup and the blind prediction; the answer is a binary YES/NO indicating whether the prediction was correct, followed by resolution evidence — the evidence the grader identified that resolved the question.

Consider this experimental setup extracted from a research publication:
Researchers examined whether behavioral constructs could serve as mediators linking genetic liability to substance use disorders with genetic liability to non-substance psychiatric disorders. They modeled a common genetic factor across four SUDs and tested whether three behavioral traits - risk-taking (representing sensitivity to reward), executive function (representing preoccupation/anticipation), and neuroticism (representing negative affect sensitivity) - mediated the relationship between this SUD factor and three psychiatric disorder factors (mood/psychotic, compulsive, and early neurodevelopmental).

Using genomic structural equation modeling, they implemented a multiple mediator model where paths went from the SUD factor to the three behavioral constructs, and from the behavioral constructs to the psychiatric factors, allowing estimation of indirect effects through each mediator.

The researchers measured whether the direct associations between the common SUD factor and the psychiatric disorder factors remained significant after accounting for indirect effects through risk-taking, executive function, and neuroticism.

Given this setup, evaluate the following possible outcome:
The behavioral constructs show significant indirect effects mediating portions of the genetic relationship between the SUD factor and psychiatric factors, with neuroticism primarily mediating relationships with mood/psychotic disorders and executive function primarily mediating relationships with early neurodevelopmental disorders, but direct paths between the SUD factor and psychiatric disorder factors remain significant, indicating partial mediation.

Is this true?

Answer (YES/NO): NO